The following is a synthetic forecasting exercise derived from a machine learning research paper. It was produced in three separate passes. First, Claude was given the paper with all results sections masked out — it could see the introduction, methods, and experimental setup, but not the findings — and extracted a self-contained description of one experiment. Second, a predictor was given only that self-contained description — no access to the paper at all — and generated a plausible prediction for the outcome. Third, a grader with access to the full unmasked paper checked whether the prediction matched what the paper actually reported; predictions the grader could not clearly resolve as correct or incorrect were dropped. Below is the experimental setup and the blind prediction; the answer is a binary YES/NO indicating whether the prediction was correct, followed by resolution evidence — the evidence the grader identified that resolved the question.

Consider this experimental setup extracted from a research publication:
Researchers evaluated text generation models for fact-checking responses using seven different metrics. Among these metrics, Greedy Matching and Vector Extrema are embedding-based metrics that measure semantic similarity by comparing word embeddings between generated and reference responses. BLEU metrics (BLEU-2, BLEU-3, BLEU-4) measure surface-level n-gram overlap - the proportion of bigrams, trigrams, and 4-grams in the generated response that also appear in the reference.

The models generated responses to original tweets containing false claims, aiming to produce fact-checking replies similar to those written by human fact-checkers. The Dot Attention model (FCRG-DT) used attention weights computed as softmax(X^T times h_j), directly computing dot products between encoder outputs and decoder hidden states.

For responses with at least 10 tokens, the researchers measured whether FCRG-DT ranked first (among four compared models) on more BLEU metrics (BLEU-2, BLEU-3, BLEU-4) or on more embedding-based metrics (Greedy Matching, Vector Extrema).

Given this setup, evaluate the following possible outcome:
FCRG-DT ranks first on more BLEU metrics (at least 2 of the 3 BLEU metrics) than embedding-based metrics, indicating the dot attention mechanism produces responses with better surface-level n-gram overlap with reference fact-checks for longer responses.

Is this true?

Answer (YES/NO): YES